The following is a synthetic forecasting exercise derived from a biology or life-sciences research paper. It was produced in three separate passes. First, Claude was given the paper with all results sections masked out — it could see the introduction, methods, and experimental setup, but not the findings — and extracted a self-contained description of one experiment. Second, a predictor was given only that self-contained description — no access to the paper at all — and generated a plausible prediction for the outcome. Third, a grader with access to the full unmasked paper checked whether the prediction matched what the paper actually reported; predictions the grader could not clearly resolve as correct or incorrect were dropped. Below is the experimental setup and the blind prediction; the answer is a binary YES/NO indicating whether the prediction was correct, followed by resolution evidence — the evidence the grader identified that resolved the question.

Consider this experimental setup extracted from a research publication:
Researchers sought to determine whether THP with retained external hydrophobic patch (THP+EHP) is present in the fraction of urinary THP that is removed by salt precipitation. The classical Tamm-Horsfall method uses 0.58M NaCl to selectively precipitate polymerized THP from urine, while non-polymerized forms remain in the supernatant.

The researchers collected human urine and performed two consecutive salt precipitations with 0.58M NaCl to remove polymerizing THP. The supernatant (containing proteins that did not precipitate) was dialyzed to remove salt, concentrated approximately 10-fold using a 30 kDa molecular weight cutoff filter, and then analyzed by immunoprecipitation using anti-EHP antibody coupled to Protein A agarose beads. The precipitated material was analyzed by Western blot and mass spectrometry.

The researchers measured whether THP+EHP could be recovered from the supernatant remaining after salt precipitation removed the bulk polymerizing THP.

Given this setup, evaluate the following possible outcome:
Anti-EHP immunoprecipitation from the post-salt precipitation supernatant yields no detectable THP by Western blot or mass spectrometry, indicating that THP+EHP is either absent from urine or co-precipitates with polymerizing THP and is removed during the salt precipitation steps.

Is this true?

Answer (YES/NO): NO